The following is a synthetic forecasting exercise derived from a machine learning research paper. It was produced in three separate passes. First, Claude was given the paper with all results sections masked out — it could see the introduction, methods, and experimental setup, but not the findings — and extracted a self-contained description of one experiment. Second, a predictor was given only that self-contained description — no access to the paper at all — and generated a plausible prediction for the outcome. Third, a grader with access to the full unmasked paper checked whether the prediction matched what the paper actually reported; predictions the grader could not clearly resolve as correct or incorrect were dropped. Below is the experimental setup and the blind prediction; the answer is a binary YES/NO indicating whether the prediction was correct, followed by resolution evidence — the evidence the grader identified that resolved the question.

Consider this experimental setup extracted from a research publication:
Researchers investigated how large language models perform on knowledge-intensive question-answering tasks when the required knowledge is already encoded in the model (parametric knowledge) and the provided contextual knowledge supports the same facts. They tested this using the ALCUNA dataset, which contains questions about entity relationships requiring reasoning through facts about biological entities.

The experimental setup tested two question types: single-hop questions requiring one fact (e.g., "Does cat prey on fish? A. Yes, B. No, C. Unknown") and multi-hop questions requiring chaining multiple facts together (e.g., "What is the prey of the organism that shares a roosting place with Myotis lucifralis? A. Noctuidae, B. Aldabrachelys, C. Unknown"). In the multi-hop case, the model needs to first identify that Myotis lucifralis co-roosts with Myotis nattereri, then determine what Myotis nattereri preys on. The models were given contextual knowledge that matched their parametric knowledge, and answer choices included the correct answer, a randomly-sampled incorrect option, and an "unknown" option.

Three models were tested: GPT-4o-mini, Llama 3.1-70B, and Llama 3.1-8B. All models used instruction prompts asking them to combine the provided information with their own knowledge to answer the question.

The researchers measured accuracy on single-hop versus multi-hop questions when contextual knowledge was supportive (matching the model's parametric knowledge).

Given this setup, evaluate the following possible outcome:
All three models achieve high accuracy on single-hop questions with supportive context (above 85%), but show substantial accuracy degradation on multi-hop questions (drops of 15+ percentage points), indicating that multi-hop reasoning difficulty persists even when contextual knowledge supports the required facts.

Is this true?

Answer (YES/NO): NO